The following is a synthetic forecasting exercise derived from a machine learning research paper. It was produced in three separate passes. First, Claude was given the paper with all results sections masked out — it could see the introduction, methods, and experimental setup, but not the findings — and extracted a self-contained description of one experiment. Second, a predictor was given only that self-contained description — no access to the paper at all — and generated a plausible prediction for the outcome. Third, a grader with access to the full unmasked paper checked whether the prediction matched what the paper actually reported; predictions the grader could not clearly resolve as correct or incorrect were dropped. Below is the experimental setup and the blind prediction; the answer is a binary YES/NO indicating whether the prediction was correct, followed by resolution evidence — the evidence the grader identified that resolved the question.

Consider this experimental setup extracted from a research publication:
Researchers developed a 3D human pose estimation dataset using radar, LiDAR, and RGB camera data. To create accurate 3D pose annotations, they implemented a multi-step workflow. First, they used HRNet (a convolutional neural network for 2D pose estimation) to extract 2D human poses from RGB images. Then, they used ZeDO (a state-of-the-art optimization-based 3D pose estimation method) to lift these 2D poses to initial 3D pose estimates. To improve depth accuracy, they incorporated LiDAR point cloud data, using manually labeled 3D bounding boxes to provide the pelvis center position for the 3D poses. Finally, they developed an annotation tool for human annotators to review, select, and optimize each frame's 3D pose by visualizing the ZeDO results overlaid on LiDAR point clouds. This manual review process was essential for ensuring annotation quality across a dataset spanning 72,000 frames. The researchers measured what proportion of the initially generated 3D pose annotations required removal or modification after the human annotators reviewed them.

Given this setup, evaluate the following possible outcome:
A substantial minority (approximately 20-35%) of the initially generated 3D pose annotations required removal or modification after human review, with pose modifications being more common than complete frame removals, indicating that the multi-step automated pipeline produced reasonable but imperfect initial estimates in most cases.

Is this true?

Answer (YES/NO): NO